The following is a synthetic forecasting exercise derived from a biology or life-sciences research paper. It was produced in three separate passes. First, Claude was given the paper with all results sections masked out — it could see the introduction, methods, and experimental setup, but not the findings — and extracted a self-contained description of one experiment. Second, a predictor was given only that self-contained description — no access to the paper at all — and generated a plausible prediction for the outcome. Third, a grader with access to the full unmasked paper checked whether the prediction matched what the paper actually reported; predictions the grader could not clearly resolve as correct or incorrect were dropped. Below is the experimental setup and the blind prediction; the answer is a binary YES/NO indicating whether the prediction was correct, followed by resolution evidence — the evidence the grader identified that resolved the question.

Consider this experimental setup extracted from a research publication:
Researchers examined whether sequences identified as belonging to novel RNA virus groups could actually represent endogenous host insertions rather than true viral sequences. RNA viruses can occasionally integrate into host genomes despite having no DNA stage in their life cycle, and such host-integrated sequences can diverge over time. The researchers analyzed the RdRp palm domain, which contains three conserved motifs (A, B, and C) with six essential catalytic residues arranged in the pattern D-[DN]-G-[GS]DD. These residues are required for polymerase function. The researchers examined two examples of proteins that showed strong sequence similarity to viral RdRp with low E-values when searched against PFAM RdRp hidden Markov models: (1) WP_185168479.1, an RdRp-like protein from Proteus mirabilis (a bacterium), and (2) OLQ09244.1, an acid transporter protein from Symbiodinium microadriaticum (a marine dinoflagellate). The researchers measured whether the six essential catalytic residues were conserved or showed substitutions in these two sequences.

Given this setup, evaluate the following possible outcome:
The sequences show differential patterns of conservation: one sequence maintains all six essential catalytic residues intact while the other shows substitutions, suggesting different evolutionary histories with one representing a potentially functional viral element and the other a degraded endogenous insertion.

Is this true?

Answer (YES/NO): NO